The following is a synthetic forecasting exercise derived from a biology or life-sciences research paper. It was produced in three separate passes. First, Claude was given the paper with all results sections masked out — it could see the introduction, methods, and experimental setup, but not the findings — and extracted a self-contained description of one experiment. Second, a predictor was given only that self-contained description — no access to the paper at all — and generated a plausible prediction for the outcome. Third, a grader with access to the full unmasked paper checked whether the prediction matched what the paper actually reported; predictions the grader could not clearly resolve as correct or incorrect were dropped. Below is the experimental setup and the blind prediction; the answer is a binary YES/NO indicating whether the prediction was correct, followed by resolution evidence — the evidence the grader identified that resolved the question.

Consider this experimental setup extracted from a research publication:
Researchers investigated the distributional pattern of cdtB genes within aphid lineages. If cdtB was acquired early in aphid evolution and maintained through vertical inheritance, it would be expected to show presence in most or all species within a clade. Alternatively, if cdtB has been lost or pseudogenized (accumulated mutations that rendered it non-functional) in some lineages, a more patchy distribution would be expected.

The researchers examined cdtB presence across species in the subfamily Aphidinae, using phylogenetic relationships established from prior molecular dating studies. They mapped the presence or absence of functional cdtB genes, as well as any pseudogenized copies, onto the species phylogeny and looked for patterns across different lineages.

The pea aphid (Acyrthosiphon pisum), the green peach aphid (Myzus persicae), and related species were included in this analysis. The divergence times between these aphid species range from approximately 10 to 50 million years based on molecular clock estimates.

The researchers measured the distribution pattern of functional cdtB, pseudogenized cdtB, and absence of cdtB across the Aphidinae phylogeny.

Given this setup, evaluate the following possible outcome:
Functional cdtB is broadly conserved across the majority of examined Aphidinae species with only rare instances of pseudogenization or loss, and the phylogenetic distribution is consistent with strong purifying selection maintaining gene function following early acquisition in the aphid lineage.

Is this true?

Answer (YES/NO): NO